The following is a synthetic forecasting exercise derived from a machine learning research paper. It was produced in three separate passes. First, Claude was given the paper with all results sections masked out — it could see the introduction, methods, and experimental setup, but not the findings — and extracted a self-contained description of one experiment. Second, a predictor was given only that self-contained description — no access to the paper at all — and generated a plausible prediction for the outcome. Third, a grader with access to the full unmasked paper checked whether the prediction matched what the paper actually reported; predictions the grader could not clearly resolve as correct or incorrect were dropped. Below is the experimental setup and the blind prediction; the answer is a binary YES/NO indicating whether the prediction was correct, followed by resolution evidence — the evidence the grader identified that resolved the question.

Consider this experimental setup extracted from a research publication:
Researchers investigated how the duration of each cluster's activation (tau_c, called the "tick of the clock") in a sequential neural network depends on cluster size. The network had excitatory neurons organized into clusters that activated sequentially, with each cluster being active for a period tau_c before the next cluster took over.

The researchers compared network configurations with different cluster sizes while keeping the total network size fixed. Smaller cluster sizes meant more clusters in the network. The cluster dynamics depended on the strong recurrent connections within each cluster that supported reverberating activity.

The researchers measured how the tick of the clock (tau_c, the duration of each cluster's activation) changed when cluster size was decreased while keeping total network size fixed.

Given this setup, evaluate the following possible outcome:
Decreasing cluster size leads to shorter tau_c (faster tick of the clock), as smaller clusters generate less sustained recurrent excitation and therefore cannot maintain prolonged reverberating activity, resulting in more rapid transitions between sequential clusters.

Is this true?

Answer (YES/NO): YES